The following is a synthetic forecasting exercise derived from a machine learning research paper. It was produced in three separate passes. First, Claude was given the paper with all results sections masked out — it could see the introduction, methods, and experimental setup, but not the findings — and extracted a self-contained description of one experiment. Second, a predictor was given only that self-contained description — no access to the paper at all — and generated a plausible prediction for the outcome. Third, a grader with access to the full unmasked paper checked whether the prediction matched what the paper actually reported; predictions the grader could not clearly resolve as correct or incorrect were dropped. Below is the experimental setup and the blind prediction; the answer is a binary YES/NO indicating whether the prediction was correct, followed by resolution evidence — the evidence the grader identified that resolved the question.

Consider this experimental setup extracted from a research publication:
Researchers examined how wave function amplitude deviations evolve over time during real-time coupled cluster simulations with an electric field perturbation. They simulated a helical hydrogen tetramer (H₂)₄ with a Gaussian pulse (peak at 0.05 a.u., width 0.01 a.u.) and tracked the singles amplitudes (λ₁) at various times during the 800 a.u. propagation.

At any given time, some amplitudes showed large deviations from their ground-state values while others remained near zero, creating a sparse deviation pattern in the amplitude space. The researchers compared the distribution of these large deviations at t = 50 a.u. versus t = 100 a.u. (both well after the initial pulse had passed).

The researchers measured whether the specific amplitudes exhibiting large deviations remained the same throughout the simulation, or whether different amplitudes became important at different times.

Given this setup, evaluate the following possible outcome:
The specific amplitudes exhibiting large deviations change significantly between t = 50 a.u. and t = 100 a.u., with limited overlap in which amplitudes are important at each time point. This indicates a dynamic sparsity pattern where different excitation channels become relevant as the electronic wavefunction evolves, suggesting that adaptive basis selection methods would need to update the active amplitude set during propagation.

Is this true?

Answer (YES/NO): YES